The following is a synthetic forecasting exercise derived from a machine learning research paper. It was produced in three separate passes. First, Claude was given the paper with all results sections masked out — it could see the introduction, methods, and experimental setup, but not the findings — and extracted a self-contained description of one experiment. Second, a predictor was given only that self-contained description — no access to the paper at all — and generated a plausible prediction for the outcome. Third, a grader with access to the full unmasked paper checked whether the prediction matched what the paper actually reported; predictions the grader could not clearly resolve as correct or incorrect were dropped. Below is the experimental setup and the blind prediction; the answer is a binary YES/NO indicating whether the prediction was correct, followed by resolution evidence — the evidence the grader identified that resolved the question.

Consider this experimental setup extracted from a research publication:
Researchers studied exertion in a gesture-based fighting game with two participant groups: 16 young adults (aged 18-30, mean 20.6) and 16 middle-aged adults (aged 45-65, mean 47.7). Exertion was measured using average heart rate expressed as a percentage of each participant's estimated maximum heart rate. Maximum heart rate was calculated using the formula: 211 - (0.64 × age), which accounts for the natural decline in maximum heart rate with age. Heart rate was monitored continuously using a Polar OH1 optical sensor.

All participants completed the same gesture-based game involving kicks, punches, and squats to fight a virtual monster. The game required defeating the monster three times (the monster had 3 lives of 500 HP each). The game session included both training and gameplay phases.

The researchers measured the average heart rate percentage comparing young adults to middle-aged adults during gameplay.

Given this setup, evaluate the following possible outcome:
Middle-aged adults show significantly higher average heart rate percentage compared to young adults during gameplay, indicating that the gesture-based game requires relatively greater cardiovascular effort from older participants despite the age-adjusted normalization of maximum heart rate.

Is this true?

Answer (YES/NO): NO